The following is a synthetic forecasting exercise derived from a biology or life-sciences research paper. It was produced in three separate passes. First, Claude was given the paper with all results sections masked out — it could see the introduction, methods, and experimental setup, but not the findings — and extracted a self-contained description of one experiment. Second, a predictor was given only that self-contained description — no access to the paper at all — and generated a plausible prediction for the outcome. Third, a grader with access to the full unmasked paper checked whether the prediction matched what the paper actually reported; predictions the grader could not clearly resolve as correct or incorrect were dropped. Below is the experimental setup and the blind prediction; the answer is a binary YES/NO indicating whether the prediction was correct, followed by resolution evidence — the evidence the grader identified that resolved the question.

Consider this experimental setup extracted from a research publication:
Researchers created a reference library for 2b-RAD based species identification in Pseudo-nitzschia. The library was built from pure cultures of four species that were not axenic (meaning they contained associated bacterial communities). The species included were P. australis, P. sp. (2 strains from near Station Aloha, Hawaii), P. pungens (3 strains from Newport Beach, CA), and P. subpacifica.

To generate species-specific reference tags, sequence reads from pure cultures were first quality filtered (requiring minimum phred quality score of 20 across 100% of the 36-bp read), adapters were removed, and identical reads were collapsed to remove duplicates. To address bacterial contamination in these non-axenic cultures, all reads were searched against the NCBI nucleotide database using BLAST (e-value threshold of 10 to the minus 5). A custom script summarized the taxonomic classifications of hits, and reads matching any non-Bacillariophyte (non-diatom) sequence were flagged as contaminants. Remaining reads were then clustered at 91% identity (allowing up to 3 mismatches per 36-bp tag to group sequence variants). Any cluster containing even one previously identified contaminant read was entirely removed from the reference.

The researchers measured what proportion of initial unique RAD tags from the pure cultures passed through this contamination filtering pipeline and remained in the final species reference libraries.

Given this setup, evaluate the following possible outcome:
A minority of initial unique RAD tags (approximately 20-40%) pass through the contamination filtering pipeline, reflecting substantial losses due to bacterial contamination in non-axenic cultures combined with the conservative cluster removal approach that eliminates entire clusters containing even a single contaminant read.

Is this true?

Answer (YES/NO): NO